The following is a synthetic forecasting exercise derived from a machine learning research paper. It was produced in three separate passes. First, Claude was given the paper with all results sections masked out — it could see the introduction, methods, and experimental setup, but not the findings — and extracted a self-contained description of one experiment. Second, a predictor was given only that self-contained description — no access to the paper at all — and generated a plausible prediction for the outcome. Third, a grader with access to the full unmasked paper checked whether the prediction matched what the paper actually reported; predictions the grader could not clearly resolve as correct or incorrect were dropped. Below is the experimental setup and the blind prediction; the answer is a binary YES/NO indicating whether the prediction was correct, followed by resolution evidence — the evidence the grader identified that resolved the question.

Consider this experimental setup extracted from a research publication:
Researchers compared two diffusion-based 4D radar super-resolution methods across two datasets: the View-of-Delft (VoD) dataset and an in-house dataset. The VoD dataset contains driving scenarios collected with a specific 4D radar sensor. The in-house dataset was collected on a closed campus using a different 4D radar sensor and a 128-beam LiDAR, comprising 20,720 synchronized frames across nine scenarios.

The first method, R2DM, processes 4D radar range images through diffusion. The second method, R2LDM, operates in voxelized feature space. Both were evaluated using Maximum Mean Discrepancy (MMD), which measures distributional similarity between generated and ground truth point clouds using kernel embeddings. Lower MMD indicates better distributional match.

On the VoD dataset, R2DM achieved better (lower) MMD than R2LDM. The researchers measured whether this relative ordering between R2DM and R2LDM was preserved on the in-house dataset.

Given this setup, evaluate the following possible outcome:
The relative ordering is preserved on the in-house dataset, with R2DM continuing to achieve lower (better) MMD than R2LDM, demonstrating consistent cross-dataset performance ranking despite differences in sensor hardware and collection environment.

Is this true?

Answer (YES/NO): NO